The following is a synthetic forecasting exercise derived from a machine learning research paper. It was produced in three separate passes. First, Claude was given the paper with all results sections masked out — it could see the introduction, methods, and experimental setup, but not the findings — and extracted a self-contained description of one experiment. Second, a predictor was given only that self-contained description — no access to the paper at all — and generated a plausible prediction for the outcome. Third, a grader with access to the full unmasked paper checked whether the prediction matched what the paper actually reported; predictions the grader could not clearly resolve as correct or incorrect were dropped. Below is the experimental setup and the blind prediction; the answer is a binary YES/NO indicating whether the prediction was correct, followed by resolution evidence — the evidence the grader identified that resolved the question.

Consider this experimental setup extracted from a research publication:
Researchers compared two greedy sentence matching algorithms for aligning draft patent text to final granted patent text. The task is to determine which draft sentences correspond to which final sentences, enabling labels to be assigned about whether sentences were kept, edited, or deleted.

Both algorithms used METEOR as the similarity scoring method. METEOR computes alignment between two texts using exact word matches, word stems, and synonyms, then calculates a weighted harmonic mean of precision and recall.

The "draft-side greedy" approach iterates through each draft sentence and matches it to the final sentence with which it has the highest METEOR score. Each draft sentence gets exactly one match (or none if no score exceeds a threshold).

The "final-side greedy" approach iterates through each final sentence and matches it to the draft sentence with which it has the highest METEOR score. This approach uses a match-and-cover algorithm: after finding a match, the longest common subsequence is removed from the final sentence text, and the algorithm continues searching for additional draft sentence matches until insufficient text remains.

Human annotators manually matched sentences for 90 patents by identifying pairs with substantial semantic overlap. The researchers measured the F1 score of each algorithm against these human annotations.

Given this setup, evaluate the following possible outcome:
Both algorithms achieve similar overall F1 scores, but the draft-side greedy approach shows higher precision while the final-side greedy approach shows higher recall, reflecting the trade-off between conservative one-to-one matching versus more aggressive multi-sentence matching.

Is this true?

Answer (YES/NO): NO